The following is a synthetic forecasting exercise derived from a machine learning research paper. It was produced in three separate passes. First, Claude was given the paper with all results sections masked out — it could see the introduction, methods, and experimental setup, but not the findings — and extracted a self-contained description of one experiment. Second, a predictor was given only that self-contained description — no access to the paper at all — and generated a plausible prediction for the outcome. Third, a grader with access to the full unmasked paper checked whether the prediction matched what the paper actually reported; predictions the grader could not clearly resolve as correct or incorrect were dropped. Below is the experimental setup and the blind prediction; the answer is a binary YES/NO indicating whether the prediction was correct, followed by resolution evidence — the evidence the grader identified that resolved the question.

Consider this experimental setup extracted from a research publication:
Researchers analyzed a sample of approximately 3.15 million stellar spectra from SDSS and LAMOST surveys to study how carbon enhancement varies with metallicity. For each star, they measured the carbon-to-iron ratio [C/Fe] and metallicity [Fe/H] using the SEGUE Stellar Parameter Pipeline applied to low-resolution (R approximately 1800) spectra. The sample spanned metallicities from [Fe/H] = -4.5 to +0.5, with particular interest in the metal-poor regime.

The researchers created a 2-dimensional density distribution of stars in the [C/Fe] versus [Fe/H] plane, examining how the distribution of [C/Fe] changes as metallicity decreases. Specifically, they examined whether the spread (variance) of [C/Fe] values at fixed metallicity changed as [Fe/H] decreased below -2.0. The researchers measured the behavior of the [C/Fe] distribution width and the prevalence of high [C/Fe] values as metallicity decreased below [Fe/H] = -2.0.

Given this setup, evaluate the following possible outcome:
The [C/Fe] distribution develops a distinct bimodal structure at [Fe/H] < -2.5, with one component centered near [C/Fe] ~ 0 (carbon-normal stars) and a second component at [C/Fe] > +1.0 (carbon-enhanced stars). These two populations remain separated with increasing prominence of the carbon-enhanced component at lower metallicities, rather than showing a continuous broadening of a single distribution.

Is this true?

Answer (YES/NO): NO